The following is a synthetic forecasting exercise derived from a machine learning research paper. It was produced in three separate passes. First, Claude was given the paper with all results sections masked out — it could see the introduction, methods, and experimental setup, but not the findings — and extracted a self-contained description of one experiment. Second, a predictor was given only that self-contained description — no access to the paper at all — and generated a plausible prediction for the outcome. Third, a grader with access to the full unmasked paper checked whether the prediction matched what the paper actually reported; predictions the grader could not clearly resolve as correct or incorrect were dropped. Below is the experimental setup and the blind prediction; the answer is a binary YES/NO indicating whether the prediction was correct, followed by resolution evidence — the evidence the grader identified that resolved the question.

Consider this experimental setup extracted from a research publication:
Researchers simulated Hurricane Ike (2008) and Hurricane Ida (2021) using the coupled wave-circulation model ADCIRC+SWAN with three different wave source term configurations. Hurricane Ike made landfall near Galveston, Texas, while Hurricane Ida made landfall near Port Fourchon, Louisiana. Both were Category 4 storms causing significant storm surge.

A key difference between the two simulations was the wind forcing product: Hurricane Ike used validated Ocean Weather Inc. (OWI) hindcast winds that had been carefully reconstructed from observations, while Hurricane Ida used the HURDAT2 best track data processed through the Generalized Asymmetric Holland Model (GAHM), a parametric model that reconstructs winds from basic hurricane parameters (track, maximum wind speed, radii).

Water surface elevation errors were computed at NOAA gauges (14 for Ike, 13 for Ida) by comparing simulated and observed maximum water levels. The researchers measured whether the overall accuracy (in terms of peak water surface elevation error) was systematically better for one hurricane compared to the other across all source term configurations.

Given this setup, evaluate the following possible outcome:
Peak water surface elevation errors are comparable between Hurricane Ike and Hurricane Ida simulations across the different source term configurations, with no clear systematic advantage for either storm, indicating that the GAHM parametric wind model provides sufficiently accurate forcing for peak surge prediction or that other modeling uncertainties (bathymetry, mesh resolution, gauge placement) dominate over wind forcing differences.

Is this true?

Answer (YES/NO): NO